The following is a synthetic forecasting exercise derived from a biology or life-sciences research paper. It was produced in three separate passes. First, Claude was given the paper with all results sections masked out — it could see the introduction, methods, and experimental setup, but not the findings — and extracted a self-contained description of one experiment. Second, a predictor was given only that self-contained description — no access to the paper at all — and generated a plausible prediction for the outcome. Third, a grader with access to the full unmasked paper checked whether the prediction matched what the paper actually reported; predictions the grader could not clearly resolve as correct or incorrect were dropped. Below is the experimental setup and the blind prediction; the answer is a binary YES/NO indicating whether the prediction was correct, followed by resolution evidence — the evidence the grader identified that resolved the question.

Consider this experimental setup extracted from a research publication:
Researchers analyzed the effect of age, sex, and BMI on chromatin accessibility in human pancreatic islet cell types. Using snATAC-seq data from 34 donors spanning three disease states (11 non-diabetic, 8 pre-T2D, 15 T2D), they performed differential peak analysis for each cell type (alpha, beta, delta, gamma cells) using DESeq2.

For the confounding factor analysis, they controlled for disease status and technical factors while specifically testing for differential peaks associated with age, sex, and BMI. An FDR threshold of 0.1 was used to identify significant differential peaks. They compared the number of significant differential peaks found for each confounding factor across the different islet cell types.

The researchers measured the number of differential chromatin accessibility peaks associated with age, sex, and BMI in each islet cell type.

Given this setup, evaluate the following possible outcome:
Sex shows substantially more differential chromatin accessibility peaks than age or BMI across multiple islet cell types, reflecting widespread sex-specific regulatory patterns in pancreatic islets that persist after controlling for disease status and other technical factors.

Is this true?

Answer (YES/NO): NO